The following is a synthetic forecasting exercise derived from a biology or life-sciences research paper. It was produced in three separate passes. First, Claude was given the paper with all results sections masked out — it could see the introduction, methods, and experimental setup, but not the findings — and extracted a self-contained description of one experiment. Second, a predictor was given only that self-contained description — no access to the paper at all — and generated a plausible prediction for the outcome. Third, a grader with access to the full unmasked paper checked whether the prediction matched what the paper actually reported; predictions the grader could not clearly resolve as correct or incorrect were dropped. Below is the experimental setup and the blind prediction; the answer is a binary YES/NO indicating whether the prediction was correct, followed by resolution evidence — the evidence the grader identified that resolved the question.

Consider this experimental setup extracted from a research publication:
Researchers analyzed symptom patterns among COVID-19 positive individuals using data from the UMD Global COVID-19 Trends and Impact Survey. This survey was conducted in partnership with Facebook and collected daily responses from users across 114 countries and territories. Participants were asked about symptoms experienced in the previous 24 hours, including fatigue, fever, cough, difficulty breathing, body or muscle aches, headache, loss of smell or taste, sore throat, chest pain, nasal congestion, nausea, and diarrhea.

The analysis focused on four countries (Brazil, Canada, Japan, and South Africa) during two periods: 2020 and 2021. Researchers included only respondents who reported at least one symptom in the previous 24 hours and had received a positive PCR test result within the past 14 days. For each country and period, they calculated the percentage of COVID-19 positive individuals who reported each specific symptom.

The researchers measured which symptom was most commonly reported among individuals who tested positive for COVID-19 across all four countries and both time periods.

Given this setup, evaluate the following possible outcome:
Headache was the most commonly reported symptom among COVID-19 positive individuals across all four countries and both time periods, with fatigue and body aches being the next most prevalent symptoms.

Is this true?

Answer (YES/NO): NO